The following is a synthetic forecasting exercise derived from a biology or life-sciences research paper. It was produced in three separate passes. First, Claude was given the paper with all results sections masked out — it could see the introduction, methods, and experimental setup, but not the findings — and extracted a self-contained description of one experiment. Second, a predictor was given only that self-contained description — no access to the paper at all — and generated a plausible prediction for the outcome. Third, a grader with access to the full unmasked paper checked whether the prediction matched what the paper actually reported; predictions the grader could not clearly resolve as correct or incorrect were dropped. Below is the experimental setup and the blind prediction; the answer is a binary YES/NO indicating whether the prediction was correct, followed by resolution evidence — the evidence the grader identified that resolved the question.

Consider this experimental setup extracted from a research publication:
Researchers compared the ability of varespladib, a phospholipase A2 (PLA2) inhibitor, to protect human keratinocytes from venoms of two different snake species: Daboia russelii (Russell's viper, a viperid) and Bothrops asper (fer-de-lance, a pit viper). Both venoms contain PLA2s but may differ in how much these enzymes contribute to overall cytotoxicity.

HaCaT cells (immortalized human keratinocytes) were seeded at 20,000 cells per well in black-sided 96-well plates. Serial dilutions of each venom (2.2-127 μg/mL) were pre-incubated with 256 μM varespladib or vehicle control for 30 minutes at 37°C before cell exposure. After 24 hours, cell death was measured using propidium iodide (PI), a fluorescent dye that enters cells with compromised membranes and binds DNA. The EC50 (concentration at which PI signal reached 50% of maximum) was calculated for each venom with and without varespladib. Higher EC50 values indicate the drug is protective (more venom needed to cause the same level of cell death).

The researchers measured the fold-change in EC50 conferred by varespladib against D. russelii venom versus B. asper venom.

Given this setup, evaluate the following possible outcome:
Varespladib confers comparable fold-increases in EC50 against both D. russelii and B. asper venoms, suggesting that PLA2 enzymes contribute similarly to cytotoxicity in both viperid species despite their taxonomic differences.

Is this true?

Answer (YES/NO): NO